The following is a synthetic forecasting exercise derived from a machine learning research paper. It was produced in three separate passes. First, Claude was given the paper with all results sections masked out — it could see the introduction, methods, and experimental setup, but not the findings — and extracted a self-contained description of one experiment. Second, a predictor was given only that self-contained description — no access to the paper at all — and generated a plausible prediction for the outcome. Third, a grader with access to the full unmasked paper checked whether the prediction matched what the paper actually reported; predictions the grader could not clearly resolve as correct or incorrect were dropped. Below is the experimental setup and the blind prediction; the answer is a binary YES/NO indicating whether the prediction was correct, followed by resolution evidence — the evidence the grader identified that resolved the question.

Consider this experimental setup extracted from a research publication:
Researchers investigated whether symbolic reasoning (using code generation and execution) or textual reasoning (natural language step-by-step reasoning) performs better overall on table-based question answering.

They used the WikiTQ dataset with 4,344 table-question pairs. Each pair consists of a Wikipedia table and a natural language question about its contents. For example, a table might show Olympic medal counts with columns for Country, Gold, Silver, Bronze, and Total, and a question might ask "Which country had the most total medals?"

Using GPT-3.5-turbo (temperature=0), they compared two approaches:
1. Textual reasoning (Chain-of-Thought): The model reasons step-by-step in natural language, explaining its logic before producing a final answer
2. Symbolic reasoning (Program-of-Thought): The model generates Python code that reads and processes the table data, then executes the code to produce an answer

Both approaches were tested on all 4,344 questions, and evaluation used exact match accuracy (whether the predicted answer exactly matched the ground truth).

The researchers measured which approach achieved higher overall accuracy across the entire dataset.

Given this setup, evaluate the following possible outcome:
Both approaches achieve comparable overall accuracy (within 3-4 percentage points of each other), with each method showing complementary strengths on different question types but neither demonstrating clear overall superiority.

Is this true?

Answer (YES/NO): NO